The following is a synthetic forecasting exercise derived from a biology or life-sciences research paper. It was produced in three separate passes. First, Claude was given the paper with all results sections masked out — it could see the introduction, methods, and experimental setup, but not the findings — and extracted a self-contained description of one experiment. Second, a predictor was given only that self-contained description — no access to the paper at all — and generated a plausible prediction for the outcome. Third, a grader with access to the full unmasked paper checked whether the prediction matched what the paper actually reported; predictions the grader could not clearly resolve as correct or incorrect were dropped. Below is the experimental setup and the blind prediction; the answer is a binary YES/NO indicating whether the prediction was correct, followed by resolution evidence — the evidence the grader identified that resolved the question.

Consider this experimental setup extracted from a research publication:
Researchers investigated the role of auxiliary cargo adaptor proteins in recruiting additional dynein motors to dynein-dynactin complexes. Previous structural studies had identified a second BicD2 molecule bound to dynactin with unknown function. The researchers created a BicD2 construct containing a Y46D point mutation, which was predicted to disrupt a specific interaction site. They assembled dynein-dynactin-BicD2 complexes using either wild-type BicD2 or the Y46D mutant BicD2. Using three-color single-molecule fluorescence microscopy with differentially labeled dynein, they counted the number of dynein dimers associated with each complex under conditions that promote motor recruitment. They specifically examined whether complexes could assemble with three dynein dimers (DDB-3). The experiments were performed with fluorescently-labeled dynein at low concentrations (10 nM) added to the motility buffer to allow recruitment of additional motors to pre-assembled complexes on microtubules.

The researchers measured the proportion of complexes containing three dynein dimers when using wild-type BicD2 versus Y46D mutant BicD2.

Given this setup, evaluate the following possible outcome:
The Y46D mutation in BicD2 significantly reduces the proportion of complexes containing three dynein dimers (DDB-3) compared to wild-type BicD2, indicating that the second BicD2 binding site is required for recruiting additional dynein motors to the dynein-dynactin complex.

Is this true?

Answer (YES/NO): YES